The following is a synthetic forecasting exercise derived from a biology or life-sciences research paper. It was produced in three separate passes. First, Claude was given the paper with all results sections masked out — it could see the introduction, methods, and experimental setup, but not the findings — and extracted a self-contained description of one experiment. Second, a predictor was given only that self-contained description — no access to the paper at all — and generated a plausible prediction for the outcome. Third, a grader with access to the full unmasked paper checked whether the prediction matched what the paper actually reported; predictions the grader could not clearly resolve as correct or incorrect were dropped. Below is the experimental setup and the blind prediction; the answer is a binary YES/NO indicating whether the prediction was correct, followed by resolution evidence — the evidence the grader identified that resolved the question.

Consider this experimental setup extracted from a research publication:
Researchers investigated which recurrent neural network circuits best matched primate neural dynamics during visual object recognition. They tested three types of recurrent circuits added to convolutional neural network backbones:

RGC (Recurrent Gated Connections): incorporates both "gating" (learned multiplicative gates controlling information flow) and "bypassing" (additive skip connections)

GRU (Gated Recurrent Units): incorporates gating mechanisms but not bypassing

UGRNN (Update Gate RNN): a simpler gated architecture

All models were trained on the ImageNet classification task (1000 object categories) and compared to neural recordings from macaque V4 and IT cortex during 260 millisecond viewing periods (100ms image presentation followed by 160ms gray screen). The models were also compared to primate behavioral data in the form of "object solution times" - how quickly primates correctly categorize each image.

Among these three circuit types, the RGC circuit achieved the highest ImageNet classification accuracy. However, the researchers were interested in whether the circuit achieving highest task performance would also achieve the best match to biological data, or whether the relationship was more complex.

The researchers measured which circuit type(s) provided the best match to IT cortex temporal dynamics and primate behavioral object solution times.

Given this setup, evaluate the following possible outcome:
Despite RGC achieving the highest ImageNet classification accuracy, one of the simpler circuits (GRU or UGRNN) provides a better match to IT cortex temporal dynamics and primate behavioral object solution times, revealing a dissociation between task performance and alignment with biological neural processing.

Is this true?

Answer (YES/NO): NO